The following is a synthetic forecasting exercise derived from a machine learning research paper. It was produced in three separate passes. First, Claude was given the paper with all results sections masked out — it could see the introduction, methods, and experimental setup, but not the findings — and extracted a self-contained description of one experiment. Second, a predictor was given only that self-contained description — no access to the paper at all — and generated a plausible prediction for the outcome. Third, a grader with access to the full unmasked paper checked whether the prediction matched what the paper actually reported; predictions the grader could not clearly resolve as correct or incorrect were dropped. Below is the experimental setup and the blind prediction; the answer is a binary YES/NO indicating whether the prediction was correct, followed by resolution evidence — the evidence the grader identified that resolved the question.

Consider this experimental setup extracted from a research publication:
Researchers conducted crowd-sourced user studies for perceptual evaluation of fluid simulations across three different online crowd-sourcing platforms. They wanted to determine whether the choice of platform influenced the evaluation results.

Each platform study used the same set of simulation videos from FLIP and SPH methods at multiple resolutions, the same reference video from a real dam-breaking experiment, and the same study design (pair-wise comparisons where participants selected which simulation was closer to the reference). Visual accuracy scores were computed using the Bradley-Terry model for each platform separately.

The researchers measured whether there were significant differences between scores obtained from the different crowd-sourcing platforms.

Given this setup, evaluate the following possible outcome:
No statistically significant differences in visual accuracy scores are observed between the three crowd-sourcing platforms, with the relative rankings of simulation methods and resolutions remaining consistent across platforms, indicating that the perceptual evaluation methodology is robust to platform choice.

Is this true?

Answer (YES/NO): YES